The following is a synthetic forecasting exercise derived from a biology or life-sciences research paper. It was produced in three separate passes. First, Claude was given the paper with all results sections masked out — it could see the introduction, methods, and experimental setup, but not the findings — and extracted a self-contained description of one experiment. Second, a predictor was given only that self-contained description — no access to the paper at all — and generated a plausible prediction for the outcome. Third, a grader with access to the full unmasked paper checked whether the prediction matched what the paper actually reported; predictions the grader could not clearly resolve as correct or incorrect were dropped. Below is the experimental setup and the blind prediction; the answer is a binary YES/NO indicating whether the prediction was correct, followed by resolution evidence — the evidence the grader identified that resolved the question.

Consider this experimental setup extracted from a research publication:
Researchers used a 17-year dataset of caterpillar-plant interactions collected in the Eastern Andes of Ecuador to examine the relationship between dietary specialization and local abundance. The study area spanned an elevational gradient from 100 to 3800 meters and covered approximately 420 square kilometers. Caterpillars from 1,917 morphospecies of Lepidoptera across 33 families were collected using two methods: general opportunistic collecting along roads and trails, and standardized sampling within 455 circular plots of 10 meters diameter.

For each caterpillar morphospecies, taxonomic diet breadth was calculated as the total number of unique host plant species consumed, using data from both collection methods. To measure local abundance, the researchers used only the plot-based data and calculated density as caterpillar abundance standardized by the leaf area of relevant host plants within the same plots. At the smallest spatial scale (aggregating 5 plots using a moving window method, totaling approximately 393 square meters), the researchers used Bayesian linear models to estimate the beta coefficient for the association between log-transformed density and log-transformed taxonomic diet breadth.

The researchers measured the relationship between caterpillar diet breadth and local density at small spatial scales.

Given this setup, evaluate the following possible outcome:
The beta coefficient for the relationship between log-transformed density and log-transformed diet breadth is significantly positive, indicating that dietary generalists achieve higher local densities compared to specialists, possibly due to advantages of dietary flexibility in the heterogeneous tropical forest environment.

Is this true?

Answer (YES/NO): NO